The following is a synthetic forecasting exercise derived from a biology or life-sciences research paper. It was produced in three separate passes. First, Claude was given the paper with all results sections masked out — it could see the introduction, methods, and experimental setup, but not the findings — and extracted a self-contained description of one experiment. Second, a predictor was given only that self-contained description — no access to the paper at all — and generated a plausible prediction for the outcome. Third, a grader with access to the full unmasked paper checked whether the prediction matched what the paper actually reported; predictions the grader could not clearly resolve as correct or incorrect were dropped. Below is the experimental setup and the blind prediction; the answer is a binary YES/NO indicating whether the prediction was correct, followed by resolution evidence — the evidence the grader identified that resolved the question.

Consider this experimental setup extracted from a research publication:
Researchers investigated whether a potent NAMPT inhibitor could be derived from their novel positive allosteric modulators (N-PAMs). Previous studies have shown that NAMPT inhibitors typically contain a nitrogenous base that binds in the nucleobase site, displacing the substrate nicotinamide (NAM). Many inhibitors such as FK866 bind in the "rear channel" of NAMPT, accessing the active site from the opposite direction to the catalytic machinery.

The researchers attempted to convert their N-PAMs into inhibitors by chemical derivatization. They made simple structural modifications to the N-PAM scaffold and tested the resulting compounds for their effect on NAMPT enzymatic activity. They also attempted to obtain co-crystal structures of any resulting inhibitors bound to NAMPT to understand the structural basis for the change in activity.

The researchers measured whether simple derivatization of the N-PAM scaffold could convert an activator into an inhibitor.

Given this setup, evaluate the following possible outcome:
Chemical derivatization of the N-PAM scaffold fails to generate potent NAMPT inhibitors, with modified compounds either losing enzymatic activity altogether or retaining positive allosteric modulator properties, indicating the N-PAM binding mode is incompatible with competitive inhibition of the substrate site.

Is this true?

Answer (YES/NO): NO